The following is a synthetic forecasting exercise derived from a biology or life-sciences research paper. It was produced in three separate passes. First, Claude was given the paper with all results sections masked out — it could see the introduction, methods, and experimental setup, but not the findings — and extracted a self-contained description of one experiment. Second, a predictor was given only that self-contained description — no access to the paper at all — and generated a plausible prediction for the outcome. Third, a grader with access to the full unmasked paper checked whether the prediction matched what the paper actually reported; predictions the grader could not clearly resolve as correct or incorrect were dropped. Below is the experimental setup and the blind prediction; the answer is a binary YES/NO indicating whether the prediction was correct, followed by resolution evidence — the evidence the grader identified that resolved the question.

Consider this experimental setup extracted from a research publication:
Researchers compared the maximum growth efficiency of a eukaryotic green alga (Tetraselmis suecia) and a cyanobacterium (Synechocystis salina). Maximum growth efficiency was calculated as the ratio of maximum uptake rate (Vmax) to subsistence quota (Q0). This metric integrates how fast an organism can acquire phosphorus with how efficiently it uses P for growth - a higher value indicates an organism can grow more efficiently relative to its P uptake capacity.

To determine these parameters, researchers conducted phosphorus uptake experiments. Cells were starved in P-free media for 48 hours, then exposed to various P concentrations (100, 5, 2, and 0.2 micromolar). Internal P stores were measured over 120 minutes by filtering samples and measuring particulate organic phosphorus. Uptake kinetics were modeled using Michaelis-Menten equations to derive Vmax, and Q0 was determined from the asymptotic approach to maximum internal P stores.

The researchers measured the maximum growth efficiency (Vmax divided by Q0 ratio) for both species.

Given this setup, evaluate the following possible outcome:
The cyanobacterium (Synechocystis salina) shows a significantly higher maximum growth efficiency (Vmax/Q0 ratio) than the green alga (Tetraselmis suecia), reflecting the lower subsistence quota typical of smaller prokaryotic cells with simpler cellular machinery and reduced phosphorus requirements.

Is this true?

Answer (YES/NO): YES